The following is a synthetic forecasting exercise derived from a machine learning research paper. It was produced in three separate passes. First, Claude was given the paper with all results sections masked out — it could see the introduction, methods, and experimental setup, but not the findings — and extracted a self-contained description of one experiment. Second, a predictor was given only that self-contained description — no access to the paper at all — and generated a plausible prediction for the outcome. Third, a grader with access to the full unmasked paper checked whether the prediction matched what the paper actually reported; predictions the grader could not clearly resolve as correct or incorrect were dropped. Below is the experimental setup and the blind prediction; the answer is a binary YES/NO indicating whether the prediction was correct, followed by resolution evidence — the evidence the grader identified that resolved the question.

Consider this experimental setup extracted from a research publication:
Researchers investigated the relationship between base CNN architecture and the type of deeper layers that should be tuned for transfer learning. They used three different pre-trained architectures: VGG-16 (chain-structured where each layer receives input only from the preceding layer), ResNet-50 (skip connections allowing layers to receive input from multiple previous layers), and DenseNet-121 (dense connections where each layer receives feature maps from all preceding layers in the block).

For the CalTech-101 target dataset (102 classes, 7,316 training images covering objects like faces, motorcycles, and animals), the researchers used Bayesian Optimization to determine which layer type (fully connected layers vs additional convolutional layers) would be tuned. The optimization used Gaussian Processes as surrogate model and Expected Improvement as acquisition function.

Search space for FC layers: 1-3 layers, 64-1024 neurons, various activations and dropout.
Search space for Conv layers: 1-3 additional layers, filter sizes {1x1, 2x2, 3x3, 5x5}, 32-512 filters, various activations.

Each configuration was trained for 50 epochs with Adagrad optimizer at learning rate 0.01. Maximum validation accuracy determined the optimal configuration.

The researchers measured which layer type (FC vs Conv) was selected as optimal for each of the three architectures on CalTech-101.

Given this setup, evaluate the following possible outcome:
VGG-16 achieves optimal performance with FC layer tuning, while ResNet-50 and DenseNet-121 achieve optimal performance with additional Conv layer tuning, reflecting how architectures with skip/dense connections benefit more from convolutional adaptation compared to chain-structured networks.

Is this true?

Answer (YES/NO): YES